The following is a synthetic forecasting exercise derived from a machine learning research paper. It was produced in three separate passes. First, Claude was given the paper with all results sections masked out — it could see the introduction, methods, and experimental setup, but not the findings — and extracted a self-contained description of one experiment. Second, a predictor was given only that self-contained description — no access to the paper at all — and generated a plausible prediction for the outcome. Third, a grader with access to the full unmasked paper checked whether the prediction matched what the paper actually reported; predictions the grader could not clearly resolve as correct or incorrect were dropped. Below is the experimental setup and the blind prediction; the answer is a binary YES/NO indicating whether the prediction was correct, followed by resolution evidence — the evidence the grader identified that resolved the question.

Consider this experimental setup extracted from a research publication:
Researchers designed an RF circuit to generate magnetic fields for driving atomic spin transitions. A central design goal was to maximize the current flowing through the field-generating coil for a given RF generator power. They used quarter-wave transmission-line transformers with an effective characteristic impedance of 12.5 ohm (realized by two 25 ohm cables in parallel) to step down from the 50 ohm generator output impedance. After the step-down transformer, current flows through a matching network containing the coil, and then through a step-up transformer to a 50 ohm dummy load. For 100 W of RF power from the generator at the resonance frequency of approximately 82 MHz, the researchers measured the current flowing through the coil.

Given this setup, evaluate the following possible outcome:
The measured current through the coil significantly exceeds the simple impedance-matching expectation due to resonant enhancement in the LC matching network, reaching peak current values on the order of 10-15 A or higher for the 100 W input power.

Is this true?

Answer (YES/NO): NO